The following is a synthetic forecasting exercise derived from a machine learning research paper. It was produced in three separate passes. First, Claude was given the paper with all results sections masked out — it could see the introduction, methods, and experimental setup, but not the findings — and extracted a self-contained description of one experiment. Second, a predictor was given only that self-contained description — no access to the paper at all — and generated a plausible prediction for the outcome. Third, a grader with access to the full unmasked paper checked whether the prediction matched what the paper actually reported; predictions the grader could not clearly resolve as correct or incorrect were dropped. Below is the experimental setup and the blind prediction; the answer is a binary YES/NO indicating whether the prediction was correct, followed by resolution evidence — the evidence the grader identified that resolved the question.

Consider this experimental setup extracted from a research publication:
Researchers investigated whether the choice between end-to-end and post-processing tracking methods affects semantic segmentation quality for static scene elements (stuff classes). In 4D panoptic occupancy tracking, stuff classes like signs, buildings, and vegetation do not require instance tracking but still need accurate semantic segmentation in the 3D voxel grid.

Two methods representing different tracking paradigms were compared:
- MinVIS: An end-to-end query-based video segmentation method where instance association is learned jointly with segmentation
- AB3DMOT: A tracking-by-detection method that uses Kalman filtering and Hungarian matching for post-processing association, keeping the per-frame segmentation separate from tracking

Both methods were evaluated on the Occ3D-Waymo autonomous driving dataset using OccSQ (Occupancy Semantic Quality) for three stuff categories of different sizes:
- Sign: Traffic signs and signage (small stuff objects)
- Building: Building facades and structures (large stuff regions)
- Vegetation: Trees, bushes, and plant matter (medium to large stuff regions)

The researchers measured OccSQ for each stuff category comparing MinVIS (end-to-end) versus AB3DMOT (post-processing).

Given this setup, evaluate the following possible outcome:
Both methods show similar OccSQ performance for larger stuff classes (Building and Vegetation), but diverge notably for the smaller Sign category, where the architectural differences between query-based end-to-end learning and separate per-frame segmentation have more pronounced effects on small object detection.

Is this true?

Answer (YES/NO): NO